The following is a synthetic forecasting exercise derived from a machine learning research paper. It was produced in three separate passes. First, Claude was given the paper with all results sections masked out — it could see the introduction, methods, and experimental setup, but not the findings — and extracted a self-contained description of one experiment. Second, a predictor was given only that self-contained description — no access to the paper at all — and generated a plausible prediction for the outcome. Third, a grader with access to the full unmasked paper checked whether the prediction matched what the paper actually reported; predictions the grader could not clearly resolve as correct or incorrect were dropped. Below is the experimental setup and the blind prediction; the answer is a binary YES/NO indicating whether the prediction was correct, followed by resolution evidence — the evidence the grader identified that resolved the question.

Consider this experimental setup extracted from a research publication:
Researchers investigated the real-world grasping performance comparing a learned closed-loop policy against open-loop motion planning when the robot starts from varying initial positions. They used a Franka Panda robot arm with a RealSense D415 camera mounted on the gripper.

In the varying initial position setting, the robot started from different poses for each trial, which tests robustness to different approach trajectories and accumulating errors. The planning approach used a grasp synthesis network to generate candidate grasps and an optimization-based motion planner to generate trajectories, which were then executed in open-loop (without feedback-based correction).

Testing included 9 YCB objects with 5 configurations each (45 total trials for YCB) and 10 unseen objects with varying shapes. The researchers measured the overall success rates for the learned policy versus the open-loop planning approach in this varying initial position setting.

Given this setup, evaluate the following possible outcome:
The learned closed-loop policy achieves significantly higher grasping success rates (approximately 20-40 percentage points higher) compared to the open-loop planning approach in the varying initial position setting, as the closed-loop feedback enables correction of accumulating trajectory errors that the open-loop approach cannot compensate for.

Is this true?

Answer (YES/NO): NO